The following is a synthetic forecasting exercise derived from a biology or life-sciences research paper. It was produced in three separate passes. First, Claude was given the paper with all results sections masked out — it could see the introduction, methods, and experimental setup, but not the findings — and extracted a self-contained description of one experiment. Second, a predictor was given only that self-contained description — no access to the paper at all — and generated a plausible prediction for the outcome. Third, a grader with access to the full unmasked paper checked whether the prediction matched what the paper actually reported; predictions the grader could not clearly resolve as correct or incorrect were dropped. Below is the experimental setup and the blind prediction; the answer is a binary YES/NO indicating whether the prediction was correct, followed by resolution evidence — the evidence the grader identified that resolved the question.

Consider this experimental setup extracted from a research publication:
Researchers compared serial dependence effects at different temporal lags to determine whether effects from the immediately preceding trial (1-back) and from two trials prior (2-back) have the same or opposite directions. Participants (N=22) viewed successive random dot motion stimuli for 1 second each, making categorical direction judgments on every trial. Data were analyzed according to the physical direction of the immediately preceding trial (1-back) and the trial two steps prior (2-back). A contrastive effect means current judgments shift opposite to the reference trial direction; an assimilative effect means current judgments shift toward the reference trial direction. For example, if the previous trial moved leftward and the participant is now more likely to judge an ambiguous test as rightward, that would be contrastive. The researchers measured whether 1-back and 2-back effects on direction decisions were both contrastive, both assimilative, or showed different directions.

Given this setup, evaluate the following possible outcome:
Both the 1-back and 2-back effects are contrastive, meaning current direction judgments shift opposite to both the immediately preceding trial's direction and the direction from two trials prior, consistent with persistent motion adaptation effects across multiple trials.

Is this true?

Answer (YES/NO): NO